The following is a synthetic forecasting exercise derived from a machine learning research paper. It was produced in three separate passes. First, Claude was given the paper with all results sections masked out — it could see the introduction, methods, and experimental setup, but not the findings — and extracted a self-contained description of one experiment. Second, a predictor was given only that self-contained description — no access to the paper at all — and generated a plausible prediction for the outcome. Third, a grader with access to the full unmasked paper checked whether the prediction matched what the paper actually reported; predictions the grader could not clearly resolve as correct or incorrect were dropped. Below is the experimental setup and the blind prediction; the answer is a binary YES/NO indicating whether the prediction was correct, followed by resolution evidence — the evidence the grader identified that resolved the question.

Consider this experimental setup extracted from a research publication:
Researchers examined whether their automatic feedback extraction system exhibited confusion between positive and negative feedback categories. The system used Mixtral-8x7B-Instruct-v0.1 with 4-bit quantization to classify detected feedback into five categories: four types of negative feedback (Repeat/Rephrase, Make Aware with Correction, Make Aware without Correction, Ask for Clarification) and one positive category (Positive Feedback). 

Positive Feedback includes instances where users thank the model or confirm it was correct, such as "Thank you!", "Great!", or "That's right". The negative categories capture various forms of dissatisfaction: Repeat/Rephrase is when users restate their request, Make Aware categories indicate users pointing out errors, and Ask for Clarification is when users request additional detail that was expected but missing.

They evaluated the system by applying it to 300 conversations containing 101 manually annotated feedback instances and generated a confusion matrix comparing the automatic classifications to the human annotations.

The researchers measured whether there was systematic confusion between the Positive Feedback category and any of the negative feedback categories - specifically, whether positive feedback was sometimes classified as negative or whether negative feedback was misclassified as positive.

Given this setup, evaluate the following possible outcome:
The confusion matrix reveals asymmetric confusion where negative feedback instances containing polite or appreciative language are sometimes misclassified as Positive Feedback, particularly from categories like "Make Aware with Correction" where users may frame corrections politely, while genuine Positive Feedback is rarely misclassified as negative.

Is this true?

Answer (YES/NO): NO